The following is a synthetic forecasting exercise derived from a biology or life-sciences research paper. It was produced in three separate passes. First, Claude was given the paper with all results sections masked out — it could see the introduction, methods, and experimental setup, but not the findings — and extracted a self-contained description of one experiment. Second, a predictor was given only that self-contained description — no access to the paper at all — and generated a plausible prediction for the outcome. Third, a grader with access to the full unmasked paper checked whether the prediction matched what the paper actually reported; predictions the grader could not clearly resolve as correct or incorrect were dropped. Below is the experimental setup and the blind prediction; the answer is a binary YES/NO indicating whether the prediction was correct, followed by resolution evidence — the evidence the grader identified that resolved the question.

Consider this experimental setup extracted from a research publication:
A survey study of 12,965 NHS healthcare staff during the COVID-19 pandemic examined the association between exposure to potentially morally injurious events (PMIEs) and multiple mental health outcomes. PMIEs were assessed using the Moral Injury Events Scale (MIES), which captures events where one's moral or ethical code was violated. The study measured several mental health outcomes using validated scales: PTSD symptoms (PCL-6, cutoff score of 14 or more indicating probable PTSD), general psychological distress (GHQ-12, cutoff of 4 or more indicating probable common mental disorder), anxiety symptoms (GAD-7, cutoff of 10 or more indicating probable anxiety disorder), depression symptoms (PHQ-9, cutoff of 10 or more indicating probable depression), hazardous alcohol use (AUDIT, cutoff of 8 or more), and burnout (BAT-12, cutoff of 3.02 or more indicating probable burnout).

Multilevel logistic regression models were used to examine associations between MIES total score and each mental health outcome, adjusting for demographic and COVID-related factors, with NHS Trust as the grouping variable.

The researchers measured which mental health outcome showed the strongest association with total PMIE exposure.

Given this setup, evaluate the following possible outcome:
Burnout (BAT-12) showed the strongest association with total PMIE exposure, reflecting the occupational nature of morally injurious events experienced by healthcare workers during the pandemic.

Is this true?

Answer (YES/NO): NO